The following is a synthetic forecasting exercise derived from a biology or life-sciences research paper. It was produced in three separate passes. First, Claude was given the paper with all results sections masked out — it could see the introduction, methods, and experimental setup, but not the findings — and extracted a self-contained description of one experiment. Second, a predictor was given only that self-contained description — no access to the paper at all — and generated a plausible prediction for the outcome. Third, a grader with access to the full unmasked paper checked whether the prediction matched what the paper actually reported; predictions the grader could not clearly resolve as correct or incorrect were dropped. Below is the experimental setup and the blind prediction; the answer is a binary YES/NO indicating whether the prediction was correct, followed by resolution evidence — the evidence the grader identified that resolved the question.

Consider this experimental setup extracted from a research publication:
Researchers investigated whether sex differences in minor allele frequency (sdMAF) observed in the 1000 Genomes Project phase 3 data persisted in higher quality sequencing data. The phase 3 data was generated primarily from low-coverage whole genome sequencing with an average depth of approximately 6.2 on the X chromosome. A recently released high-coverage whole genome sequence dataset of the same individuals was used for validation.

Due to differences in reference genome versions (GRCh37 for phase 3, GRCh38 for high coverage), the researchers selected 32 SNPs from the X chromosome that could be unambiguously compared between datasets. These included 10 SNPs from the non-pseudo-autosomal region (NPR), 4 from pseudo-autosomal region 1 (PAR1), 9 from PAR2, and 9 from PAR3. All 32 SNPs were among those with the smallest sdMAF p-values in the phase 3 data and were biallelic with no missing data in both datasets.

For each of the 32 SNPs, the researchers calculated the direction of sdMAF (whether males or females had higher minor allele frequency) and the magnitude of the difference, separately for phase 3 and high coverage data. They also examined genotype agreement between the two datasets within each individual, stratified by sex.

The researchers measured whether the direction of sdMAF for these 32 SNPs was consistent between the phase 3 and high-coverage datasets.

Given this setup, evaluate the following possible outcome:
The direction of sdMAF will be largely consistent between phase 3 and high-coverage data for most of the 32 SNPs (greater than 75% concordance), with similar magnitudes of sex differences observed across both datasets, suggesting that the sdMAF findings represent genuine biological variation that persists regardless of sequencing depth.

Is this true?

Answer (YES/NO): NO